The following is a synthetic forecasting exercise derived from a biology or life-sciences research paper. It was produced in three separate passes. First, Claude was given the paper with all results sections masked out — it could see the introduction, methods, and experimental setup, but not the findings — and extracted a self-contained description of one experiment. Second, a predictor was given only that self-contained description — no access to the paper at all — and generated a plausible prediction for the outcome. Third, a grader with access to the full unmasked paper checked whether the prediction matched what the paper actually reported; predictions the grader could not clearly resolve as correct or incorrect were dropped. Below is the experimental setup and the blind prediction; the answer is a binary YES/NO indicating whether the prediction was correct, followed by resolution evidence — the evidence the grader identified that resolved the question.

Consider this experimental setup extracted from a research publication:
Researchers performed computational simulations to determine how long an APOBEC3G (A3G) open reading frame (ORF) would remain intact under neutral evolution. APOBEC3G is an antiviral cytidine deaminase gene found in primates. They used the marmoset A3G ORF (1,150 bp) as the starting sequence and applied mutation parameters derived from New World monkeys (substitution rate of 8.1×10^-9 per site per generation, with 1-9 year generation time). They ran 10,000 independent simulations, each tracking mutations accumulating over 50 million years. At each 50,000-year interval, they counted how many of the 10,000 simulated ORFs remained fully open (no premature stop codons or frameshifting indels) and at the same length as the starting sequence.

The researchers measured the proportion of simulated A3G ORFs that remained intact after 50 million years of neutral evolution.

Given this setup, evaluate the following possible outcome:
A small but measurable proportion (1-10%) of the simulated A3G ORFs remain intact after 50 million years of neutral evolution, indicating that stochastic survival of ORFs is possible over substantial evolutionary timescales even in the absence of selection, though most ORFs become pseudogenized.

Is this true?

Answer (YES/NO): NO